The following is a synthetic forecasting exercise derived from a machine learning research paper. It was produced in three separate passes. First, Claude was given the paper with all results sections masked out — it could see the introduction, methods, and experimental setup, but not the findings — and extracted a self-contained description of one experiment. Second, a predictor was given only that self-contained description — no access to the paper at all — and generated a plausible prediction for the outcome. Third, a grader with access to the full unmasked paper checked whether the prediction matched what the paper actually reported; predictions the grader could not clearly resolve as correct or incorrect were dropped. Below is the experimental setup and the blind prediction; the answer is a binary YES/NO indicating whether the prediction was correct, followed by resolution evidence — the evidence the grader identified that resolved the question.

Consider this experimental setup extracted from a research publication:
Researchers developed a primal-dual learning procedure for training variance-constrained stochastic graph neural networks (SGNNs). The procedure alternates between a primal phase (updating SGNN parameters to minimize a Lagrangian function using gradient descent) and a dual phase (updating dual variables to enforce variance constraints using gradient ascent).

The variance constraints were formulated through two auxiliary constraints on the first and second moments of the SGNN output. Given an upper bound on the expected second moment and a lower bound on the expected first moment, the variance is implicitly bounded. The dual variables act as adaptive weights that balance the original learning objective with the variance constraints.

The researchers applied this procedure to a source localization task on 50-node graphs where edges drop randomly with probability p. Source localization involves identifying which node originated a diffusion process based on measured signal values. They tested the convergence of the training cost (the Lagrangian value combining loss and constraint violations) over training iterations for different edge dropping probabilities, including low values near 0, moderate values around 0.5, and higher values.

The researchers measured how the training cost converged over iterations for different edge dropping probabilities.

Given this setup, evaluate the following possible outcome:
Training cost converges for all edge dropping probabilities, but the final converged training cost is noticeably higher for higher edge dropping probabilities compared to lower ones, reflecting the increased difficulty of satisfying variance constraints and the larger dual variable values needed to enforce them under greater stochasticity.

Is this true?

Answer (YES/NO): YES